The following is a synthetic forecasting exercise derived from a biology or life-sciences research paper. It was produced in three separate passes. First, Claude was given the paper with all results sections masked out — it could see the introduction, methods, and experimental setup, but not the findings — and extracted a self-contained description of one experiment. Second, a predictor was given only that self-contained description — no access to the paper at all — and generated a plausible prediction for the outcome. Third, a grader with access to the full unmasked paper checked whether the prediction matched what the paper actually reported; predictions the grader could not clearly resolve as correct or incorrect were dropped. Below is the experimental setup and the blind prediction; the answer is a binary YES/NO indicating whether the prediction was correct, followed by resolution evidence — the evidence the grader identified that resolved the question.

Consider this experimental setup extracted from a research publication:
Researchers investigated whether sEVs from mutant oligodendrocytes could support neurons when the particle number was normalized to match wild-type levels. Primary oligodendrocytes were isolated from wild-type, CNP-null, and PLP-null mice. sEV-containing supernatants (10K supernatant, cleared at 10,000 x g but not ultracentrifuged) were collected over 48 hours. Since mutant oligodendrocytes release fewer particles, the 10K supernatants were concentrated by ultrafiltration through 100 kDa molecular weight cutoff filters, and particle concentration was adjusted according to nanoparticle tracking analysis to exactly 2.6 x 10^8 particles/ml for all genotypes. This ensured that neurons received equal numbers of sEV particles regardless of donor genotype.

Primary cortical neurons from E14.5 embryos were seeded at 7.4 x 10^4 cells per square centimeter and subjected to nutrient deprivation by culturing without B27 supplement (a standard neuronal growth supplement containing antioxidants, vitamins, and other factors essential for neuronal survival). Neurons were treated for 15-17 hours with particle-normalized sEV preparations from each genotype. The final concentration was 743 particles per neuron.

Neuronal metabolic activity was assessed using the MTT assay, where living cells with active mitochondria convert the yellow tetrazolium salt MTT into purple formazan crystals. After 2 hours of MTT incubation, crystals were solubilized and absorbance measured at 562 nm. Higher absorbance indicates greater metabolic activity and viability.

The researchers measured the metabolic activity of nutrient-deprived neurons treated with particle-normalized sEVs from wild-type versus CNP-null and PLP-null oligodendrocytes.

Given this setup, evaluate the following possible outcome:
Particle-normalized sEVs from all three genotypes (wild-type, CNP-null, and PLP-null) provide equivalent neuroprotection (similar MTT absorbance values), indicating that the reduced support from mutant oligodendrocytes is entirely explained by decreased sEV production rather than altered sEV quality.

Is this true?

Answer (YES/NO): NO